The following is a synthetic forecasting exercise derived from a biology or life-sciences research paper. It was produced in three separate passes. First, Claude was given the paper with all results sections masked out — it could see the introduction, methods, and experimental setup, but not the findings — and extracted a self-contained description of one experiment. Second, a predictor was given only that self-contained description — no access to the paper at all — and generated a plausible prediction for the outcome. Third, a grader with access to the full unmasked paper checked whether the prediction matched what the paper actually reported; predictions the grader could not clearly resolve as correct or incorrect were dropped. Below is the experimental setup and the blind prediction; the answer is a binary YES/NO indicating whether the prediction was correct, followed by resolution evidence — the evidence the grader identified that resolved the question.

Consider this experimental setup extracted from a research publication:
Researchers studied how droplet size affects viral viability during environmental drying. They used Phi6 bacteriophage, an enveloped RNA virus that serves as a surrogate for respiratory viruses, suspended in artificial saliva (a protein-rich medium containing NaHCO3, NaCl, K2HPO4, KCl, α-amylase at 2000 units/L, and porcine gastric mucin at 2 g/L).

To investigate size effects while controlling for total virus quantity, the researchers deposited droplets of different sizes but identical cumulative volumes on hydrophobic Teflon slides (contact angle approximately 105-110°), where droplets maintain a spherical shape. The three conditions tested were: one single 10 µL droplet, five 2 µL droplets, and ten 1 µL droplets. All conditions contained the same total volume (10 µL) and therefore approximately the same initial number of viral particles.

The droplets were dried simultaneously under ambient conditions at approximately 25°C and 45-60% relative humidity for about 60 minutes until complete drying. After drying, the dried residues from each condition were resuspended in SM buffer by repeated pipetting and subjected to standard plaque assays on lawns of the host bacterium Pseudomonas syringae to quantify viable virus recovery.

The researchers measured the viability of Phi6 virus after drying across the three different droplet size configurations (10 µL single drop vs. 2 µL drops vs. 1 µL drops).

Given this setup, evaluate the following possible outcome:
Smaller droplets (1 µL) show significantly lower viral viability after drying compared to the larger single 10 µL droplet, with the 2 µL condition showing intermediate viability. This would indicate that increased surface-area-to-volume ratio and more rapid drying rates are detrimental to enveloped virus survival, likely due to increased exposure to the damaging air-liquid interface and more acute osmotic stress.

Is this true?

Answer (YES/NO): YES